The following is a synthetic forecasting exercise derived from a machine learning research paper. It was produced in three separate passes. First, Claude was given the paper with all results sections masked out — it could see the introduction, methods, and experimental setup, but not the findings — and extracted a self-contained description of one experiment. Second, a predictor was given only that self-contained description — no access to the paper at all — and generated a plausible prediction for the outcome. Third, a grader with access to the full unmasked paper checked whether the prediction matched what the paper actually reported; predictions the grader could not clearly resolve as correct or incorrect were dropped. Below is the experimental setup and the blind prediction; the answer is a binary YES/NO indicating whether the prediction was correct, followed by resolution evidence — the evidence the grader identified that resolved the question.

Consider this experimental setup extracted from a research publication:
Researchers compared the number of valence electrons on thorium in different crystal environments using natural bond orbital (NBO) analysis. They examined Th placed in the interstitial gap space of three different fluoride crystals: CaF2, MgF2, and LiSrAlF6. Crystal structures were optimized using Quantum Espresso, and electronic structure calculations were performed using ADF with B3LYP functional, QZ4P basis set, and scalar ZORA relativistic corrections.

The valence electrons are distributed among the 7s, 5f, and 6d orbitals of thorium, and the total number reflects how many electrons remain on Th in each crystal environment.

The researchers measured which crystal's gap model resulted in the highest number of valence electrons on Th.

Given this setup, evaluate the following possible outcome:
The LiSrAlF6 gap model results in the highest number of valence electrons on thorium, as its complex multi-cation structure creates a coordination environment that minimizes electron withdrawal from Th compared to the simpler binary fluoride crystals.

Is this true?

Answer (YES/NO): NO